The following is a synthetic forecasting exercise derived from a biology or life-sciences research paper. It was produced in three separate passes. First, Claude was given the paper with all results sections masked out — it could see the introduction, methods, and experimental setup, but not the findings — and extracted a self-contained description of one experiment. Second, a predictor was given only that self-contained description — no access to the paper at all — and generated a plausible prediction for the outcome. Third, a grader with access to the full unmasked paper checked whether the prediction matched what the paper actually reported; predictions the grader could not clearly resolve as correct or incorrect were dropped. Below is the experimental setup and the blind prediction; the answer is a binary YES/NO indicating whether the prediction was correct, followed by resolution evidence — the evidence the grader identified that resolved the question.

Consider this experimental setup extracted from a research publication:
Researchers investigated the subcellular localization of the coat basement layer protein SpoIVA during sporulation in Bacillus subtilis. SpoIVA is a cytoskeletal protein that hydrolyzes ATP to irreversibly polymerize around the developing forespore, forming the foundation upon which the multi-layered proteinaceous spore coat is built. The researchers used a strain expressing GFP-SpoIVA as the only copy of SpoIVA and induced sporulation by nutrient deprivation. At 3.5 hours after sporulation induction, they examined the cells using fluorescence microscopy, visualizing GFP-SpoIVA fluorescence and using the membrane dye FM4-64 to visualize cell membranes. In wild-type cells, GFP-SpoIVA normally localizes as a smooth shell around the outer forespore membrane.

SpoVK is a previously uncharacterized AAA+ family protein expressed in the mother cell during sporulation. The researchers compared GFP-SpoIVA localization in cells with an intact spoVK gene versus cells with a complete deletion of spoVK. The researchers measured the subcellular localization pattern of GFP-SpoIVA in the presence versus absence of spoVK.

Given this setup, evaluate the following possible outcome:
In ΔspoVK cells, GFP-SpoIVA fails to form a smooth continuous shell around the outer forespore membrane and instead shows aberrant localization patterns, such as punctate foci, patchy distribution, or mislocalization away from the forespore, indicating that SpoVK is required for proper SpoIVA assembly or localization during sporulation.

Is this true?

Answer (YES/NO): NO